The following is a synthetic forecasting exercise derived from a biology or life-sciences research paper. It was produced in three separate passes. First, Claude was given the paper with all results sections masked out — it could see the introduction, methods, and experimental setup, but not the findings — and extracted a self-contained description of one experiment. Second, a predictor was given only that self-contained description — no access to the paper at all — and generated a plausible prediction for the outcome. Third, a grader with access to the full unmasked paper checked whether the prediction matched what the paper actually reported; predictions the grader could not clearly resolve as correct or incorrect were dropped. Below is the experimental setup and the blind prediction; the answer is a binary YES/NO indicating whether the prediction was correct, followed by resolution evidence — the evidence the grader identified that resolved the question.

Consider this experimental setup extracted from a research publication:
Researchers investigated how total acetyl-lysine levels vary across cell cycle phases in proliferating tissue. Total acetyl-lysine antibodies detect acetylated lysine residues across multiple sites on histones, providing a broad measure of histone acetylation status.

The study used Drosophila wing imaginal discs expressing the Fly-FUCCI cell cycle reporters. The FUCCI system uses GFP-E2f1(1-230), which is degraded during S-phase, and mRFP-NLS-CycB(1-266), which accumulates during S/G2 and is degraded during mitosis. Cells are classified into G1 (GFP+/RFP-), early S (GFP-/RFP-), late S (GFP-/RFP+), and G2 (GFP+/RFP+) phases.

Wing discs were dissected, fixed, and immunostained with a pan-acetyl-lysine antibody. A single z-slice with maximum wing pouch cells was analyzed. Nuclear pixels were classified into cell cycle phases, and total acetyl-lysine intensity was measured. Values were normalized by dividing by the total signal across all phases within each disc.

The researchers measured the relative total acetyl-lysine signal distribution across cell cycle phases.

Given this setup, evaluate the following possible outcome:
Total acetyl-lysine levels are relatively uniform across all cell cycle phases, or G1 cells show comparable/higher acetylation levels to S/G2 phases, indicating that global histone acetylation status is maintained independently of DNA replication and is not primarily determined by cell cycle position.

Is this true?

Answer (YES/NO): NO